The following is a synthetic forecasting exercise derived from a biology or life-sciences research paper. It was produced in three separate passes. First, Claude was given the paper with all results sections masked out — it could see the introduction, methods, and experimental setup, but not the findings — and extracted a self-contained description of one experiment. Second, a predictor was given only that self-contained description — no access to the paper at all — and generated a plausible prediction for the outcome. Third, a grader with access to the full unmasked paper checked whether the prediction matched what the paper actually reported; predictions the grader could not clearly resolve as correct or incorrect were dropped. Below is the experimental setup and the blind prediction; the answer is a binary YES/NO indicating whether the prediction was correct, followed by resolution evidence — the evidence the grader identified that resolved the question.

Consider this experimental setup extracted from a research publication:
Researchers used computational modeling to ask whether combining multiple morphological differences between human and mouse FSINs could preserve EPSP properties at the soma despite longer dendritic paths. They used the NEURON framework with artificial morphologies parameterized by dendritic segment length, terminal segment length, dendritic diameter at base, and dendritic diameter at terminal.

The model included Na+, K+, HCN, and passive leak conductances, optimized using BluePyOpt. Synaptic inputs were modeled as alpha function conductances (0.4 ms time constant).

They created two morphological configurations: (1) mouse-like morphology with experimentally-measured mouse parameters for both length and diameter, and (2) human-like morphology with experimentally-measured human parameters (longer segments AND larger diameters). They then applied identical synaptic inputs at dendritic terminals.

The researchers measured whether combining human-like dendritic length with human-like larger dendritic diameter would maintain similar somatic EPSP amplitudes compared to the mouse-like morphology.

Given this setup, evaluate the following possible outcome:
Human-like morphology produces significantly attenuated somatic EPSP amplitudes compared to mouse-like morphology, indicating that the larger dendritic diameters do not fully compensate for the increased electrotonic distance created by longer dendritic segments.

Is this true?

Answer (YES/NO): YES